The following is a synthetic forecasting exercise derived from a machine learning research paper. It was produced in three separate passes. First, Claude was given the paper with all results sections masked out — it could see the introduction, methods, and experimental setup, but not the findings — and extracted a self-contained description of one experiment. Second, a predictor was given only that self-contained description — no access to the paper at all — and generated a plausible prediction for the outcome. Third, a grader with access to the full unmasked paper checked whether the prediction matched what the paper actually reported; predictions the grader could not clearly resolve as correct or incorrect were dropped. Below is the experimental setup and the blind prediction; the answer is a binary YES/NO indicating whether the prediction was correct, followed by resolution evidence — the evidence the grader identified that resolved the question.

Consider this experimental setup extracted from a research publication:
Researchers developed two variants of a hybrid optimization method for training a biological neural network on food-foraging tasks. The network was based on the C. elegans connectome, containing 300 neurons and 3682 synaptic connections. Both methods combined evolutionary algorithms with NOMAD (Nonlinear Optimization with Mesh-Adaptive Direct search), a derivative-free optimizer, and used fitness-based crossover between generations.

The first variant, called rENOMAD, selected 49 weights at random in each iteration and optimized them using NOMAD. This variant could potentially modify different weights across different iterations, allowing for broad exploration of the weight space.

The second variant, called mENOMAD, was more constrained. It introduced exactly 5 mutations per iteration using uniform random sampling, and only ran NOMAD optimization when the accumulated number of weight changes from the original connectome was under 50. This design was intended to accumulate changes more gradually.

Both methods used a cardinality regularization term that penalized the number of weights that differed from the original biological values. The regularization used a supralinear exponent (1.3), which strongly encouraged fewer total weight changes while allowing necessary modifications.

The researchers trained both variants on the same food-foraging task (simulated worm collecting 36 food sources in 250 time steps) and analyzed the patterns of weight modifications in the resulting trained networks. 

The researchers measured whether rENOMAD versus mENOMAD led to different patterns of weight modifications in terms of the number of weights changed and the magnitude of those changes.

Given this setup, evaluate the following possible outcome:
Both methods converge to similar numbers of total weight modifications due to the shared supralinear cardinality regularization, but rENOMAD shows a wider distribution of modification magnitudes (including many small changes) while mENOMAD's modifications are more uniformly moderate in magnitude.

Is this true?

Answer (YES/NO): NO